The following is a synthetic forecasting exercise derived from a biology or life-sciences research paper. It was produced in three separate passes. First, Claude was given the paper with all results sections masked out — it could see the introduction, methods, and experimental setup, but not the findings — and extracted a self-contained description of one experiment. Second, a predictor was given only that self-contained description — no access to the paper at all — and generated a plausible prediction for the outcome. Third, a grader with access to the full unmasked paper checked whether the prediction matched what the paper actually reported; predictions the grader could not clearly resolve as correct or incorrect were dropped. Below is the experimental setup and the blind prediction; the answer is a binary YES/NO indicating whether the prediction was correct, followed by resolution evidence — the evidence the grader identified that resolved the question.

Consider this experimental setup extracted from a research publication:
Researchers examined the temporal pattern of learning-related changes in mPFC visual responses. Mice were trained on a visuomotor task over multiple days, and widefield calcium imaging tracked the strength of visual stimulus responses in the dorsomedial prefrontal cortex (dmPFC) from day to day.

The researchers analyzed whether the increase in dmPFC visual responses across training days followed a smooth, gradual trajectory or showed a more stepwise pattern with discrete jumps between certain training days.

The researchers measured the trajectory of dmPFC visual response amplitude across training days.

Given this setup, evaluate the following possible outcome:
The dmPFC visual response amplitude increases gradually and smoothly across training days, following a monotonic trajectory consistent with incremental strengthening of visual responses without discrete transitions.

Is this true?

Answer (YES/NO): NO